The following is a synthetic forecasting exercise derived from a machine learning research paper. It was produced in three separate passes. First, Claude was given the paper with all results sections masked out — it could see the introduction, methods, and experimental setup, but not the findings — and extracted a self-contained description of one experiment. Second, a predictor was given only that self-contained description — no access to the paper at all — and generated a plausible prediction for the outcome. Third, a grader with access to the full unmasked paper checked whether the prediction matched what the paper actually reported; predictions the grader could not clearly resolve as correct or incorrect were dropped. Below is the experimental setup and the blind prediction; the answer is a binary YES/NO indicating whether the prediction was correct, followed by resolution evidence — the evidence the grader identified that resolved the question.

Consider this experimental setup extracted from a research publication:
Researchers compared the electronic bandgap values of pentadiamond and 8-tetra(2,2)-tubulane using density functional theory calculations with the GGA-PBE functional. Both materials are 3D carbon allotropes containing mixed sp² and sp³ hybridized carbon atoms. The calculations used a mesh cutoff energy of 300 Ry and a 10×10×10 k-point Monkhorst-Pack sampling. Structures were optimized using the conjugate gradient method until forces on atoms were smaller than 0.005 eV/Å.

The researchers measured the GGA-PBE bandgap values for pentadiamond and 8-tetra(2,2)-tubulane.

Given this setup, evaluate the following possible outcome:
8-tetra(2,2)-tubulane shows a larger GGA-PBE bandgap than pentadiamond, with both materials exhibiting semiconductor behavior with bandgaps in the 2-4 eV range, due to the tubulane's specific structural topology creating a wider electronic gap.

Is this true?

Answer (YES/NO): YES